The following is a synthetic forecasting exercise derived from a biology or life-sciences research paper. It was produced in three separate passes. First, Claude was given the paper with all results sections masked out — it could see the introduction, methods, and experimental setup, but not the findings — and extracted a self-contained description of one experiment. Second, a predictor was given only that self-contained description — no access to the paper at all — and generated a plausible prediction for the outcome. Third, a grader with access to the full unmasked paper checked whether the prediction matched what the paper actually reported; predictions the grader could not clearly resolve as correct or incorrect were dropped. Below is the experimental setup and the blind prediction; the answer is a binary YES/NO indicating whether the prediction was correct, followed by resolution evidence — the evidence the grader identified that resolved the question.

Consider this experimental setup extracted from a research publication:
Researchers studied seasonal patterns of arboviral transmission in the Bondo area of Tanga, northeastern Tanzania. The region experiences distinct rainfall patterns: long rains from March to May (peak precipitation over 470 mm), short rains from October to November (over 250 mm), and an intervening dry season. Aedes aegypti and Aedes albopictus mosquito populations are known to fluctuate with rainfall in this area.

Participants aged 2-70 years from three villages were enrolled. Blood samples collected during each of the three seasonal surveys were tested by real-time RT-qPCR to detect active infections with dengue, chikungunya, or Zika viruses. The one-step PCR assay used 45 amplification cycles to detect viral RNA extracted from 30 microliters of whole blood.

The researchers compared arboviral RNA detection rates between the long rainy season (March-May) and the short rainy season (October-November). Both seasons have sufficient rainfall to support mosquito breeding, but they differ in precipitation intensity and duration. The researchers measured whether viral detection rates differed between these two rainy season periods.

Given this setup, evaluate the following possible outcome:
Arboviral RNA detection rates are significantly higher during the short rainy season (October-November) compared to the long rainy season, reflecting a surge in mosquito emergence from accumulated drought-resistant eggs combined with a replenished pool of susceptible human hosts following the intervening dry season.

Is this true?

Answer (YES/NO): NO